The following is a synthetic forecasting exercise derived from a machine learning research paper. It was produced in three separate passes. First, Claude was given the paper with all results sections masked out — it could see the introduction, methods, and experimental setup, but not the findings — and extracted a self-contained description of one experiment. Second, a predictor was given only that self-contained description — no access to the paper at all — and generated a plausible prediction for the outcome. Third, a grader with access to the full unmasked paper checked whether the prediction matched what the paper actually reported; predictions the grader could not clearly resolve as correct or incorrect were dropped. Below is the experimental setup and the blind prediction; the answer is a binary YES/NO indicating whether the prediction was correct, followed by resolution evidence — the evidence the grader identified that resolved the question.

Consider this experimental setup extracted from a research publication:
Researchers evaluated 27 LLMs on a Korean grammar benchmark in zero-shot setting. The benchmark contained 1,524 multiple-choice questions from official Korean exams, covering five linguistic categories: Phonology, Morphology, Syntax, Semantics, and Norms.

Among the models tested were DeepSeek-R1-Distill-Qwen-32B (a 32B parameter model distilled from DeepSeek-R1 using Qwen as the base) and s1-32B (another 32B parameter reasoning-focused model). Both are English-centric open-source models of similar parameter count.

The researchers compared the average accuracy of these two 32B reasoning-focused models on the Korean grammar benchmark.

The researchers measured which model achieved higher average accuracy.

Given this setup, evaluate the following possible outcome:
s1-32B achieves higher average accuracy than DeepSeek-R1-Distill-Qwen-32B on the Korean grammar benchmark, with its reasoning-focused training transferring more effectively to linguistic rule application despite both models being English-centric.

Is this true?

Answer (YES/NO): YES